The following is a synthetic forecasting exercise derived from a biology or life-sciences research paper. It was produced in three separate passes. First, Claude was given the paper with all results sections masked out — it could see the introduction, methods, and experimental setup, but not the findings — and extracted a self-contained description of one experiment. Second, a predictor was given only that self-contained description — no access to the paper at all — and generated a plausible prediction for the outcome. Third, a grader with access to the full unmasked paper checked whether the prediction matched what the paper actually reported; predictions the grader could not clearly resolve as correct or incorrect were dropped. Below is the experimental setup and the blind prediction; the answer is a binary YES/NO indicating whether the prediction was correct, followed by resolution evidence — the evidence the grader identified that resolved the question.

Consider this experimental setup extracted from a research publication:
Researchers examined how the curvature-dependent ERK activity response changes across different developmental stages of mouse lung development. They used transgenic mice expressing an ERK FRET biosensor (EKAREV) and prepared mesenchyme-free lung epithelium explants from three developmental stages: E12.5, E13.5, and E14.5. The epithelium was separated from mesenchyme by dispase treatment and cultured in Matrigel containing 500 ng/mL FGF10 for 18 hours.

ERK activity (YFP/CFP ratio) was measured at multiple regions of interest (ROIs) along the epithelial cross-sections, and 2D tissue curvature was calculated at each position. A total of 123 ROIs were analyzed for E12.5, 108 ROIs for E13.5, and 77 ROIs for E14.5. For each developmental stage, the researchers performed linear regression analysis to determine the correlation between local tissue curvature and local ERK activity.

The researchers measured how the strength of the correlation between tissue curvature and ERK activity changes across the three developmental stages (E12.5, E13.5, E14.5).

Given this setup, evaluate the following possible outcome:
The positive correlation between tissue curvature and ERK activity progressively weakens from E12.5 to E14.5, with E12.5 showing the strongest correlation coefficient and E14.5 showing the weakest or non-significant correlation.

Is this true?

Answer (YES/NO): NO